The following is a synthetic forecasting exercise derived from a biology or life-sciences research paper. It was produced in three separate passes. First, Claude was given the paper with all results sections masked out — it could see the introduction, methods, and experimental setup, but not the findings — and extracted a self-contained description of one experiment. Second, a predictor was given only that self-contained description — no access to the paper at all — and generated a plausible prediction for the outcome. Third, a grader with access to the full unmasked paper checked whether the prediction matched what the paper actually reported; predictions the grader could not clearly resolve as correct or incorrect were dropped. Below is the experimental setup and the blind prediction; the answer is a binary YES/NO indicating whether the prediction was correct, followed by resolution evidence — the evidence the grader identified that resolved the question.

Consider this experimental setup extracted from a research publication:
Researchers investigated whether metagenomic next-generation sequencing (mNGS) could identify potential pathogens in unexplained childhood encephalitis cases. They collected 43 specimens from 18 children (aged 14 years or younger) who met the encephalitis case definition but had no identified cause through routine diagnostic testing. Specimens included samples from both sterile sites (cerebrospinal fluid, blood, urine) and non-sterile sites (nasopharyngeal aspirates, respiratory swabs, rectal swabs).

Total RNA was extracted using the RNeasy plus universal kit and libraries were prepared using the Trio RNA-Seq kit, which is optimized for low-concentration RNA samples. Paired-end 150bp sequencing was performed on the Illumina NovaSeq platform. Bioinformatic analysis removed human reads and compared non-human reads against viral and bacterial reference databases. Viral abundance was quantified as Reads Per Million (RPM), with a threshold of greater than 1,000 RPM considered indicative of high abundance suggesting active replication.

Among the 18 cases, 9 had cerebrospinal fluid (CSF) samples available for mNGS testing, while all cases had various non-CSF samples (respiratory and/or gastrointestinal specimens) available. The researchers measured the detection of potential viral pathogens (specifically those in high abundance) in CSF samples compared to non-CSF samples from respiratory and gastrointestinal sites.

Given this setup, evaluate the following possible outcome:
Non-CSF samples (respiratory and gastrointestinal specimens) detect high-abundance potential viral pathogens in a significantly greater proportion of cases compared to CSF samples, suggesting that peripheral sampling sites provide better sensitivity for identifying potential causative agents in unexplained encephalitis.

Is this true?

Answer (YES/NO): YES